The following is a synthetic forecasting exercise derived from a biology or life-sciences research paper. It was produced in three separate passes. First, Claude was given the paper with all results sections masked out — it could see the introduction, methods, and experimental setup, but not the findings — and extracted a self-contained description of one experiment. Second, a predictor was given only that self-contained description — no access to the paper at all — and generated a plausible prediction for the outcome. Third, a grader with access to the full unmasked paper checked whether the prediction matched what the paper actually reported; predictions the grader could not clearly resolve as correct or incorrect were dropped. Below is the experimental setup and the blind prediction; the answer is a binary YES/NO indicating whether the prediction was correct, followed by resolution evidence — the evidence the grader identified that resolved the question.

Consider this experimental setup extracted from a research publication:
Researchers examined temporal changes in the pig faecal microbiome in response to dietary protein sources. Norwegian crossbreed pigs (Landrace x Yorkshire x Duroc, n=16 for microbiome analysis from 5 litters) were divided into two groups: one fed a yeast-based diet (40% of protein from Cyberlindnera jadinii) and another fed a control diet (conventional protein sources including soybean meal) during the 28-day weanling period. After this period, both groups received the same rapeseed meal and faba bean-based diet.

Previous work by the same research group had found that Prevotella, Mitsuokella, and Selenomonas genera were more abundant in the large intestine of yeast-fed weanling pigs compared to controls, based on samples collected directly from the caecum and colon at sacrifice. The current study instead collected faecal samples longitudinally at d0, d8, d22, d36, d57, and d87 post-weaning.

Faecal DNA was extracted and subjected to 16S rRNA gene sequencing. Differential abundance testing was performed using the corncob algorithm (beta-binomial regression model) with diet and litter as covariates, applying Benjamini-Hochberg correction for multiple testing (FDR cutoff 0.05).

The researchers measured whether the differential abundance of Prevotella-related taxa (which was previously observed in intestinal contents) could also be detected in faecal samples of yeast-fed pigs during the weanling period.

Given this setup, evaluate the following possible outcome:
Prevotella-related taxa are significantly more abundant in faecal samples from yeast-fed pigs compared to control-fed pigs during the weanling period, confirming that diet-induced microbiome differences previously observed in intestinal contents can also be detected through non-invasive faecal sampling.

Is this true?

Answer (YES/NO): NO